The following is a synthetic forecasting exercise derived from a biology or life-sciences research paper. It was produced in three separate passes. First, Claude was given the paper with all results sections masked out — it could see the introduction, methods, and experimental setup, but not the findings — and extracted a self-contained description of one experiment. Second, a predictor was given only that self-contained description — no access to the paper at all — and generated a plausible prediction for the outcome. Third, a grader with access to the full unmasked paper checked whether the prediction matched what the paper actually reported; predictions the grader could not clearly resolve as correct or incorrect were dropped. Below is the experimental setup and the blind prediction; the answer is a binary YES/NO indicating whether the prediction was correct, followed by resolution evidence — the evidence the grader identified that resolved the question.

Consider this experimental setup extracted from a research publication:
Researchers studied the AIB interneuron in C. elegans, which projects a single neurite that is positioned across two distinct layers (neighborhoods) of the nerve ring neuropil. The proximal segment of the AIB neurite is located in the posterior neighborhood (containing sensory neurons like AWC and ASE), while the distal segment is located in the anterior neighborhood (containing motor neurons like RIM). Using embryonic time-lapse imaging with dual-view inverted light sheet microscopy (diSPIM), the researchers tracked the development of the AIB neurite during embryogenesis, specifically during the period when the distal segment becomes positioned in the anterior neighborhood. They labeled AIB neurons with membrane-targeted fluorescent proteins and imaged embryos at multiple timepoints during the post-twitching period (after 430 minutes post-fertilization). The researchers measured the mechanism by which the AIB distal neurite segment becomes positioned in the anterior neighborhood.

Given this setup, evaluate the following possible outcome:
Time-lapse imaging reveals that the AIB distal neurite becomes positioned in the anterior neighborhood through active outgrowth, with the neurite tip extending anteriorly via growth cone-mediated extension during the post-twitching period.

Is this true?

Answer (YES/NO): NO